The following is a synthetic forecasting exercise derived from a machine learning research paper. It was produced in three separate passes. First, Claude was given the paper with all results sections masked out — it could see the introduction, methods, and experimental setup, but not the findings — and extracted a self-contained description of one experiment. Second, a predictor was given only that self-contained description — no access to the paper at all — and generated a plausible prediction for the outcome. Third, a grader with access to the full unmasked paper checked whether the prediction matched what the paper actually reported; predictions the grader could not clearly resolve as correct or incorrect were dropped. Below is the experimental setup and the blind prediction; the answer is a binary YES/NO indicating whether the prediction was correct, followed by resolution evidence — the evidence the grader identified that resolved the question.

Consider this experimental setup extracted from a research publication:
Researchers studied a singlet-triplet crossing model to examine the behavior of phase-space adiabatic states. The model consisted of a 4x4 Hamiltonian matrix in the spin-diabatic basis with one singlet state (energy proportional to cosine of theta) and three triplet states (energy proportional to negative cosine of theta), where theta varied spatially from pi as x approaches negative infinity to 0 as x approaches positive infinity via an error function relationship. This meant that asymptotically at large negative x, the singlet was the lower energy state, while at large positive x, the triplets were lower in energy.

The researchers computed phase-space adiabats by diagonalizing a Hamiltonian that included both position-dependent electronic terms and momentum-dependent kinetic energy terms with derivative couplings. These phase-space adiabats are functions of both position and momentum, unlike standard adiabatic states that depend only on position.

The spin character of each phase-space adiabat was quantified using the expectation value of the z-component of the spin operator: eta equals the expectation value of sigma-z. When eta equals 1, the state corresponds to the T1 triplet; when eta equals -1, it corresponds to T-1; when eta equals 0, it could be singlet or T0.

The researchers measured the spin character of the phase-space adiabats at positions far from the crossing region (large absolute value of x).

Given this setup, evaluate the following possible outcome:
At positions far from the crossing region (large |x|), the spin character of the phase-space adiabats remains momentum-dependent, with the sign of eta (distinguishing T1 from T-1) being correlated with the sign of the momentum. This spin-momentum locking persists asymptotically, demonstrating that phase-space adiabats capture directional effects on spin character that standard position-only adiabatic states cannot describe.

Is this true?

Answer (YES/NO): NO